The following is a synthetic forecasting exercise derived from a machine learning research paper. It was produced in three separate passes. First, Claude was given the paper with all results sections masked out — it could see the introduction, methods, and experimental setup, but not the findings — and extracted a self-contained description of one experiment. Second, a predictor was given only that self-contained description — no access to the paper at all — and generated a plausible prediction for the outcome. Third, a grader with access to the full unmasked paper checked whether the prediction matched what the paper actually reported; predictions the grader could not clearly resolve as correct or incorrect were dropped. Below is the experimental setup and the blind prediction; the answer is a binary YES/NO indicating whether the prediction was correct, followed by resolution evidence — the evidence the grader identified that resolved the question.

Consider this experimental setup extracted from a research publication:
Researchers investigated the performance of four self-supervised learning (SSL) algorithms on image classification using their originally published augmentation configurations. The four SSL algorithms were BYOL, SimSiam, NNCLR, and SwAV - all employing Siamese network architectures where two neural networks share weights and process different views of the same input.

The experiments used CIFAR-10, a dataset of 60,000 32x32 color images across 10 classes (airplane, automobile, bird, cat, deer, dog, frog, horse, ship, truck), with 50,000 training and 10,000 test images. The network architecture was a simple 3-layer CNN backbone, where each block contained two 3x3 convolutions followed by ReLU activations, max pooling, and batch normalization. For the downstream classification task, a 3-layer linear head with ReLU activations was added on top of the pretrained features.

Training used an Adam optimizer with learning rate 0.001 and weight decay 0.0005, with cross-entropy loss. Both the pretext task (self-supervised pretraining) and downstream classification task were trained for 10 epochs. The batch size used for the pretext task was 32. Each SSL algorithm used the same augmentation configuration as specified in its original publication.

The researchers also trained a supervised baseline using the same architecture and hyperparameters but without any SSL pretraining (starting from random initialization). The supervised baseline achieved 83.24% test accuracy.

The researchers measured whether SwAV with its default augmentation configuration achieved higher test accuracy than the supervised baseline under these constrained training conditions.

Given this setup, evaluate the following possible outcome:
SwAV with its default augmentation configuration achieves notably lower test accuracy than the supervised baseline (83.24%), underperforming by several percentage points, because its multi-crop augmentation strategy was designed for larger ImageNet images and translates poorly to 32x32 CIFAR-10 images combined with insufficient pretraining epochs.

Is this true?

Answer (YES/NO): NO